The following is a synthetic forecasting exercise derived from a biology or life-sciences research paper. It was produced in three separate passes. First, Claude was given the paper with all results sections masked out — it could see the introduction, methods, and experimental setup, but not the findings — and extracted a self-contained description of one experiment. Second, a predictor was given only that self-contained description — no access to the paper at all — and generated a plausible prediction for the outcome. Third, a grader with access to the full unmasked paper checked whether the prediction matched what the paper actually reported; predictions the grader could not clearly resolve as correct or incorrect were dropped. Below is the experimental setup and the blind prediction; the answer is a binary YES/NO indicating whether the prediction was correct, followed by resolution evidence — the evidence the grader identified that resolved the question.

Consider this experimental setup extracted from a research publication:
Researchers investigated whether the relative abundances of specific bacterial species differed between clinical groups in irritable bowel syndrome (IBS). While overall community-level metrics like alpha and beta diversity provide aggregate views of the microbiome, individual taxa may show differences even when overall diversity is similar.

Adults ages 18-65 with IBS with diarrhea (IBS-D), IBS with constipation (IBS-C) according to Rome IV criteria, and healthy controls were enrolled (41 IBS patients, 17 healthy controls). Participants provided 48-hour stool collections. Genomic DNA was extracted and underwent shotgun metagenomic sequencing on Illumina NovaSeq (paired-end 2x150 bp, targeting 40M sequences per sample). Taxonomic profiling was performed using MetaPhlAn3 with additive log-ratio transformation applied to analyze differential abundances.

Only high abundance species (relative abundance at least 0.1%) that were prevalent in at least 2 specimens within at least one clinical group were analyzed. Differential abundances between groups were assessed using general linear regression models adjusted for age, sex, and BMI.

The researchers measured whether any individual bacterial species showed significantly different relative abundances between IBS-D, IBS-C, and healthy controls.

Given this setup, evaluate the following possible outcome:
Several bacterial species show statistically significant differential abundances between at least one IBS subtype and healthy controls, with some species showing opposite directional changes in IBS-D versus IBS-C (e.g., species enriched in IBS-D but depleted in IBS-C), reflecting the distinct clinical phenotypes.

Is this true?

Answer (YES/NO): YES